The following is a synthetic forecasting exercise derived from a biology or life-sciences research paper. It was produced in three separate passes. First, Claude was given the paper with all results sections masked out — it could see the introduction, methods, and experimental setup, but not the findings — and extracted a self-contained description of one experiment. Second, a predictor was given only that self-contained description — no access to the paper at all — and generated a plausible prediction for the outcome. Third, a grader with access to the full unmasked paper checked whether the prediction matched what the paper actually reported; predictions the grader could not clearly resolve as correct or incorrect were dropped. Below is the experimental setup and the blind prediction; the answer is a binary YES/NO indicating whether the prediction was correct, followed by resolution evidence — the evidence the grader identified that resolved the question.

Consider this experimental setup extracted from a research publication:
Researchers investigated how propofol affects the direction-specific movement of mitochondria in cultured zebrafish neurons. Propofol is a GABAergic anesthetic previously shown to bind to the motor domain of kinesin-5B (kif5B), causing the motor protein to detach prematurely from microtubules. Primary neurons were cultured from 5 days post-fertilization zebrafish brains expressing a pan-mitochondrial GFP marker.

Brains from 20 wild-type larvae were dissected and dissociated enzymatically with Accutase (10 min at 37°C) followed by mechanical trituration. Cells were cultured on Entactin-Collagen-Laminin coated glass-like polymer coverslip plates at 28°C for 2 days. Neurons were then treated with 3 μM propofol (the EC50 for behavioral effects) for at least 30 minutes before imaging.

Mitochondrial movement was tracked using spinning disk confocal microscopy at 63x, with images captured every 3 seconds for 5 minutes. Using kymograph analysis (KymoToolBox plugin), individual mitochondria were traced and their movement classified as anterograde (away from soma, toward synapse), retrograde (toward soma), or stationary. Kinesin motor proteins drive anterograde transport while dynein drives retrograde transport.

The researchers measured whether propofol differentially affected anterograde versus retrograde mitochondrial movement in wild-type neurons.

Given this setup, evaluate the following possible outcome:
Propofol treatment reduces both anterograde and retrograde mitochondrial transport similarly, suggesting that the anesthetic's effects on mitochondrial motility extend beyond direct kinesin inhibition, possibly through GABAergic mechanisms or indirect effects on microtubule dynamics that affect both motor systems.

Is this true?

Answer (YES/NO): NO